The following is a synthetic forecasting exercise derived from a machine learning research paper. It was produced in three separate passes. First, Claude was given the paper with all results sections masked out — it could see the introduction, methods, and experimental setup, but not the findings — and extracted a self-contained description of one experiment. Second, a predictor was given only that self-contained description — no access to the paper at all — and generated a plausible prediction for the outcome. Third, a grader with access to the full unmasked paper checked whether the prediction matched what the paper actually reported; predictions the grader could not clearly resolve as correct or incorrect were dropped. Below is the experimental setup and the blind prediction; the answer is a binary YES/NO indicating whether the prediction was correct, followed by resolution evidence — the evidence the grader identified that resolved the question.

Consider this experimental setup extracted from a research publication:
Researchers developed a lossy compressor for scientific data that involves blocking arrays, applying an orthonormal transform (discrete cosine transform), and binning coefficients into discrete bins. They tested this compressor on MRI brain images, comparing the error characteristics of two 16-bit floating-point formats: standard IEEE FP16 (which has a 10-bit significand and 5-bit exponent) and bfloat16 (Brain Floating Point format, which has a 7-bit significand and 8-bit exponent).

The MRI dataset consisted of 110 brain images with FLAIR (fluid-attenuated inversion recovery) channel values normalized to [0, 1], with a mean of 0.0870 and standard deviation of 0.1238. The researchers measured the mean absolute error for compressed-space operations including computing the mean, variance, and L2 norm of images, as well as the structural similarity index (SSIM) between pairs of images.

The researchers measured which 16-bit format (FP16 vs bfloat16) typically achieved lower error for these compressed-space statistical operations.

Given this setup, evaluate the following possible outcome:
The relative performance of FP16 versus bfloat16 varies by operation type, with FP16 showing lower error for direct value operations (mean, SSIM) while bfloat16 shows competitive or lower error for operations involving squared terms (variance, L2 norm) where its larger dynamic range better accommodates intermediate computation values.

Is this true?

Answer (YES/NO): NO